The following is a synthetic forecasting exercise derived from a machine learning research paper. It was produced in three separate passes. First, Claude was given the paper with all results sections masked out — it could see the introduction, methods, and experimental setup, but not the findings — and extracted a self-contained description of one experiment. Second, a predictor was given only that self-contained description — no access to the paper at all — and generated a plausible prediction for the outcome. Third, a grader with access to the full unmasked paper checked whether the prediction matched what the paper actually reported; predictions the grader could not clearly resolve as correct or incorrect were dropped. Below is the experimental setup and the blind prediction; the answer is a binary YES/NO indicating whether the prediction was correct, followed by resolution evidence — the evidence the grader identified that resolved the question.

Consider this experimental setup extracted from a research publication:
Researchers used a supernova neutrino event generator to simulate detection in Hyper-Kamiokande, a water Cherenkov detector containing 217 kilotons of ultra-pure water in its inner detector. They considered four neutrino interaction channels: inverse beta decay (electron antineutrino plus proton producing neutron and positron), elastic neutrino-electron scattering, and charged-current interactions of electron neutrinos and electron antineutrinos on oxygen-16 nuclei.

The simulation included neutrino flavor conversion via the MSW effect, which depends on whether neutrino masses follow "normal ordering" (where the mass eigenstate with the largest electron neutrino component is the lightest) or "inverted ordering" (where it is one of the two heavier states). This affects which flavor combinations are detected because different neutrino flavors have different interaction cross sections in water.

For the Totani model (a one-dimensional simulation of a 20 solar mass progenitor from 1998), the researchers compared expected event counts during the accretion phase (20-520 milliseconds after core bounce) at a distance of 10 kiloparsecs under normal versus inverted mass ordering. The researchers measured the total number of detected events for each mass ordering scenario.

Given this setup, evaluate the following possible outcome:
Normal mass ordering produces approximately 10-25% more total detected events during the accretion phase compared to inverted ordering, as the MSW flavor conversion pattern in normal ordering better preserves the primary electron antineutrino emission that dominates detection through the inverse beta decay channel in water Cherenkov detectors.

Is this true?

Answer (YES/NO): NO